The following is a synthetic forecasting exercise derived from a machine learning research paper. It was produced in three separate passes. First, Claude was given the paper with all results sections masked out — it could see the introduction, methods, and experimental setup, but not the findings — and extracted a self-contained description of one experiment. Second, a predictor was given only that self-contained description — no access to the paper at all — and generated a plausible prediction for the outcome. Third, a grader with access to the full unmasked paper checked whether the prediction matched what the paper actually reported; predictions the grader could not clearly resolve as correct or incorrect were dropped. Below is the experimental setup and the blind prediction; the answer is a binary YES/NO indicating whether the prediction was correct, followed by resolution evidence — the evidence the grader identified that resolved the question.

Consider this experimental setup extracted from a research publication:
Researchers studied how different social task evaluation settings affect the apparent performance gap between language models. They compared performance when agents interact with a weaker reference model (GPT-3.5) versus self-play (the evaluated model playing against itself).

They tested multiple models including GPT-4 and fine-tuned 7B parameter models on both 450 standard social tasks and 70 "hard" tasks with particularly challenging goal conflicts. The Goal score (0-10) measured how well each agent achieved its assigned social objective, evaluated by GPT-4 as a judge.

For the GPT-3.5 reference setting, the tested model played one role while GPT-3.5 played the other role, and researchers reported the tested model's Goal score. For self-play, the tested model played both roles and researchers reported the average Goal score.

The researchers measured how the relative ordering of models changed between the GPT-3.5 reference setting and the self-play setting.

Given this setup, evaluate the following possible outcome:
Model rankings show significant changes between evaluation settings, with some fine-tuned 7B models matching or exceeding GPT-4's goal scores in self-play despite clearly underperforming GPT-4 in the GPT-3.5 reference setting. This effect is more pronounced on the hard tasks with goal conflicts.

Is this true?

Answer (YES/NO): NO